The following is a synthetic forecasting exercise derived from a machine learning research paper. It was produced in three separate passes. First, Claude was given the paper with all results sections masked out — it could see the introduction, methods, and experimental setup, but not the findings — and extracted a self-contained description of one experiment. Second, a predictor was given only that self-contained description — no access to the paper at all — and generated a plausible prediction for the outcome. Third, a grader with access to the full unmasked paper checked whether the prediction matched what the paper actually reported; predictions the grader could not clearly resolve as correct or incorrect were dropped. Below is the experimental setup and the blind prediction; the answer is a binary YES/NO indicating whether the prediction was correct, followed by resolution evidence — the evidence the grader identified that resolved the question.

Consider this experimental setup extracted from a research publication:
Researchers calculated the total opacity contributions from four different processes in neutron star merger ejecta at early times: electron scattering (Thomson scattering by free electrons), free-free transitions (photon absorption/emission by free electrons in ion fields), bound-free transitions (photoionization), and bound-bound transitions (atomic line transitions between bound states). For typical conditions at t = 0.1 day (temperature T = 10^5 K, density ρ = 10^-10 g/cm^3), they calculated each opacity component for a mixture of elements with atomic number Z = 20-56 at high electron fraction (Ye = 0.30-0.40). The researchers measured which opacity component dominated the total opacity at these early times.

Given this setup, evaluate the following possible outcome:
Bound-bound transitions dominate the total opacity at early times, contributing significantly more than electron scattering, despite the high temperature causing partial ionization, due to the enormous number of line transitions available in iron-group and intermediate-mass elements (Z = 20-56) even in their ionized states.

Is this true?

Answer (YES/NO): YES